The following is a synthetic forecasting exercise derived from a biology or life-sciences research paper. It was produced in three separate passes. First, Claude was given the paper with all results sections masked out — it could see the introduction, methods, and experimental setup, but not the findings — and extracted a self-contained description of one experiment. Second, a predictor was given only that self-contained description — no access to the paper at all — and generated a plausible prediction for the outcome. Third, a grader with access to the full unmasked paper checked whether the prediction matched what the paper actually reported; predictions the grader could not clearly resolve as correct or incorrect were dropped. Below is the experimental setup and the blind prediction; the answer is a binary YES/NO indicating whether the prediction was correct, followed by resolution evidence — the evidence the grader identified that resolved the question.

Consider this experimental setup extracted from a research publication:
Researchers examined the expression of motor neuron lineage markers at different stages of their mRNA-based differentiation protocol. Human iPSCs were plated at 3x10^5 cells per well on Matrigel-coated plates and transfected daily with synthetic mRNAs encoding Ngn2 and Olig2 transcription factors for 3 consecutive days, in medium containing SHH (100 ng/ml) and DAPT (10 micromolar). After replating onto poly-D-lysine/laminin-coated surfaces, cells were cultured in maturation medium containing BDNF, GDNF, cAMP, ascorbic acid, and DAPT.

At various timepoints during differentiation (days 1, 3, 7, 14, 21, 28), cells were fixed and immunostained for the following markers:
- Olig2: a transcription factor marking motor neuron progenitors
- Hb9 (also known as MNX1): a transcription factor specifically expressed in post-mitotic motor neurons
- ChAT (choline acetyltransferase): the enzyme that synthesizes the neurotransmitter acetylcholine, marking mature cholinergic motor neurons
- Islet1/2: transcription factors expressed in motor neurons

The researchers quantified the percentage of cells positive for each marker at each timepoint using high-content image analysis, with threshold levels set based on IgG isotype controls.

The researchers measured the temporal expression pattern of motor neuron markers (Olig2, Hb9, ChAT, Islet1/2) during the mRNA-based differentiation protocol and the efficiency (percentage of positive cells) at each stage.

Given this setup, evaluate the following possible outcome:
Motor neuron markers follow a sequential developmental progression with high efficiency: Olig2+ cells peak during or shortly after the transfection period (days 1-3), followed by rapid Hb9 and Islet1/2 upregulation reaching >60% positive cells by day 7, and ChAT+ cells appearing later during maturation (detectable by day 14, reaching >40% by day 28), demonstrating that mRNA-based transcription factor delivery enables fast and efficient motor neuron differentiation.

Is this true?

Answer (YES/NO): NO